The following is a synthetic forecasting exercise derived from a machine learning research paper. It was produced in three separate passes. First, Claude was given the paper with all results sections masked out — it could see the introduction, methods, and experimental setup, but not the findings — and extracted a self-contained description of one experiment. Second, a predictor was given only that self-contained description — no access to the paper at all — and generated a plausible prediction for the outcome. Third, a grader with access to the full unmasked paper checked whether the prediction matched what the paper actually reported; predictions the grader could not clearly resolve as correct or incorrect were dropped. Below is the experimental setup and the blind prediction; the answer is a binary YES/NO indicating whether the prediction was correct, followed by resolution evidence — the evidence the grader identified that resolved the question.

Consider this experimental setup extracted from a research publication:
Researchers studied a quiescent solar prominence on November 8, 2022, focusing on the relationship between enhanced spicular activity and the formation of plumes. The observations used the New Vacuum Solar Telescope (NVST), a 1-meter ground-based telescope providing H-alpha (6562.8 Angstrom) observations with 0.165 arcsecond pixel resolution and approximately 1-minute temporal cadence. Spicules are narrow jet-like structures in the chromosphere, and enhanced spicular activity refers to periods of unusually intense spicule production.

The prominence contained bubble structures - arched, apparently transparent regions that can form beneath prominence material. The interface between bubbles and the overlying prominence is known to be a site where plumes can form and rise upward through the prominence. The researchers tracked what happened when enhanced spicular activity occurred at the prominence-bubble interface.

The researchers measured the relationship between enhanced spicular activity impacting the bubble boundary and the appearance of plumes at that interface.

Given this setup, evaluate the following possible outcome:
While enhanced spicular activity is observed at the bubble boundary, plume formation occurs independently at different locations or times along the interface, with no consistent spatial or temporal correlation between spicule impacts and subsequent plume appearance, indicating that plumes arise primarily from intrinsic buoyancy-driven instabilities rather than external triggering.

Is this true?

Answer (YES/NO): NO